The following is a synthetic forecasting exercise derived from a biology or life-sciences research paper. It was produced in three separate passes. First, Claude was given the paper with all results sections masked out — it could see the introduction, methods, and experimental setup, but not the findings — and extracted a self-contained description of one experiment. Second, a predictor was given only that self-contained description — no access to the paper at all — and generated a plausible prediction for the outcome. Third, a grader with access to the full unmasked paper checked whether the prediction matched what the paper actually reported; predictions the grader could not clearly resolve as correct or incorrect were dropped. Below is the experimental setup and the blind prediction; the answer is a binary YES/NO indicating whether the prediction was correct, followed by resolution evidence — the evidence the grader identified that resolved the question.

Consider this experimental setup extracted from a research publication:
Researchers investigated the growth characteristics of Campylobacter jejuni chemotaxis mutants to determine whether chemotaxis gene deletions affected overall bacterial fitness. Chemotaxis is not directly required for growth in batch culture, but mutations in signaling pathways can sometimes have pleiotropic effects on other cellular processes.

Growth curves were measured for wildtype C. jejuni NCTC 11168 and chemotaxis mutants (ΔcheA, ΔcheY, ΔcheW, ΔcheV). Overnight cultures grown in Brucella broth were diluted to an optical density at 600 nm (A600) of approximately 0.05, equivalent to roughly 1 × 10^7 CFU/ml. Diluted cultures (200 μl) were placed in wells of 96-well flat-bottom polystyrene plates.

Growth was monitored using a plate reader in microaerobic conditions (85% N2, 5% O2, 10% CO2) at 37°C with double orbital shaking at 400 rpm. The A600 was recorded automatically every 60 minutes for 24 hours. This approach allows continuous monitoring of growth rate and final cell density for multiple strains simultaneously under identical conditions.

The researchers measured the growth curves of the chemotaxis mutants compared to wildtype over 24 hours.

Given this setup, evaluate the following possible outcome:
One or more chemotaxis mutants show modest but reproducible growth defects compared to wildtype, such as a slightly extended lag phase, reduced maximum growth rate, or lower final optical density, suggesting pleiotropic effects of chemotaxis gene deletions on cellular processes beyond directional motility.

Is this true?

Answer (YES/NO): NO